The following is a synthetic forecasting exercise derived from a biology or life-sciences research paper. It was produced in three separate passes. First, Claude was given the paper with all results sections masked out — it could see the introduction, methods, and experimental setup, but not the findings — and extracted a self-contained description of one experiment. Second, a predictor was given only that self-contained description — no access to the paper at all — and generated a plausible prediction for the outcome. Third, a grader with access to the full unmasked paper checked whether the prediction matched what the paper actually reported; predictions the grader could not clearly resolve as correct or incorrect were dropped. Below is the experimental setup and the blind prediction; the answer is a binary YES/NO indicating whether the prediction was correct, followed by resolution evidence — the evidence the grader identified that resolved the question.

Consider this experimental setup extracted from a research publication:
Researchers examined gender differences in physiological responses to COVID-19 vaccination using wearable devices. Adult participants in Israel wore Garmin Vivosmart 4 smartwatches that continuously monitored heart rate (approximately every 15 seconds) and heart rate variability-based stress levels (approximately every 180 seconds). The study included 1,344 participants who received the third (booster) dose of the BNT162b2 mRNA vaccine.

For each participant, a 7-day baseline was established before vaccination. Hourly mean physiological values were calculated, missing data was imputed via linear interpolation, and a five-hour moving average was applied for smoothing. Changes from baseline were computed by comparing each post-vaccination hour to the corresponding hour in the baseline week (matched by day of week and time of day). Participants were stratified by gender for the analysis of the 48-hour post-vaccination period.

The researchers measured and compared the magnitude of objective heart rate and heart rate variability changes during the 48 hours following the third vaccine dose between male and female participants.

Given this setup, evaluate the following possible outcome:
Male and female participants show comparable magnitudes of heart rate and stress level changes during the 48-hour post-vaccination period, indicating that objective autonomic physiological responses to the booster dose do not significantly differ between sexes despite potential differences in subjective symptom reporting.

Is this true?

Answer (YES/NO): YES